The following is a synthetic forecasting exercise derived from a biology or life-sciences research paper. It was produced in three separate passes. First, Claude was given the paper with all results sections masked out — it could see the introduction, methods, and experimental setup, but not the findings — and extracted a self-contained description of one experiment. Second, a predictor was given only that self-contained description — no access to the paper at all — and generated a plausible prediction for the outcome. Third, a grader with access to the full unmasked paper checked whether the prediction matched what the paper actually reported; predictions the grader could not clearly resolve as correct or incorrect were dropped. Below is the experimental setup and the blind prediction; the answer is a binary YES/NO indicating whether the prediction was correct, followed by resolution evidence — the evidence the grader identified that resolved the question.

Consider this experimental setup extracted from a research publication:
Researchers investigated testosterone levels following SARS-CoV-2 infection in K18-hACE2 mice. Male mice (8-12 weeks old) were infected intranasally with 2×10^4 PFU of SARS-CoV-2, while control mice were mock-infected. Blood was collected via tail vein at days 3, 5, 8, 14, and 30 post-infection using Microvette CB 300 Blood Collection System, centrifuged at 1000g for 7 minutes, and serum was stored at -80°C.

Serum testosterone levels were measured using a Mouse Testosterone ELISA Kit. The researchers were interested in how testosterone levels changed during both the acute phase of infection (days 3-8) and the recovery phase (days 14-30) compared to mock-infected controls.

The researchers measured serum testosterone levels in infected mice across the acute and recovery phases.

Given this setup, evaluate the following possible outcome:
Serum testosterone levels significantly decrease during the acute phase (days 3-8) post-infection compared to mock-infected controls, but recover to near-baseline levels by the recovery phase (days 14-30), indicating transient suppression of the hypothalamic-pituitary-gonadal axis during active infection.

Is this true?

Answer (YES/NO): NO